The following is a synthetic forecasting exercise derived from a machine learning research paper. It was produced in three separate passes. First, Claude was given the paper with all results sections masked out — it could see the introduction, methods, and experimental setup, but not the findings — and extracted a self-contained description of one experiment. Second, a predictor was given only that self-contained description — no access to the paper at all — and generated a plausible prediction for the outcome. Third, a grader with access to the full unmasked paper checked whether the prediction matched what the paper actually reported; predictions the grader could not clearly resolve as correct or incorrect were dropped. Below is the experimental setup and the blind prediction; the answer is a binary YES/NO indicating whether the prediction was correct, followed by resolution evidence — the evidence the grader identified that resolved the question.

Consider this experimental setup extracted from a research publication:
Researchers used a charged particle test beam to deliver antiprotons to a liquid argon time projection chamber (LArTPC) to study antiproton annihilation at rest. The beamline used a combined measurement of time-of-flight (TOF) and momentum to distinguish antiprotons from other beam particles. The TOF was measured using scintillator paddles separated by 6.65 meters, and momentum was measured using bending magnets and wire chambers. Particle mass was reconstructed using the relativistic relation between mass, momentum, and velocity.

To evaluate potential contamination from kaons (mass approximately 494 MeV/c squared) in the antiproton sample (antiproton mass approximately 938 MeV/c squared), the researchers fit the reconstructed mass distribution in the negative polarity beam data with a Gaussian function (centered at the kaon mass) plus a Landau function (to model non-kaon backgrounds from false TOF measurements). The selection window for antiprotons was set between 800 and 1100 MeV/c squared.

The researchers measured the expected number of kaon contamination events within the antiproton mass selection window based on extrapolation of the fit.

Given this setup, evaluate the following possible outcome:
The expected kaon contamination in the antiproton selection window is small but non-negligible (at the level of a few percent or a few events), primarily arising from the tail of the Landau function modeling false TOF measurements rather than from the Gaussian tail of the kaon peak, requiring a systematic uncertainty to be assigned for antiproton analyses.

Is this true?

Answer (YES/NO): NO